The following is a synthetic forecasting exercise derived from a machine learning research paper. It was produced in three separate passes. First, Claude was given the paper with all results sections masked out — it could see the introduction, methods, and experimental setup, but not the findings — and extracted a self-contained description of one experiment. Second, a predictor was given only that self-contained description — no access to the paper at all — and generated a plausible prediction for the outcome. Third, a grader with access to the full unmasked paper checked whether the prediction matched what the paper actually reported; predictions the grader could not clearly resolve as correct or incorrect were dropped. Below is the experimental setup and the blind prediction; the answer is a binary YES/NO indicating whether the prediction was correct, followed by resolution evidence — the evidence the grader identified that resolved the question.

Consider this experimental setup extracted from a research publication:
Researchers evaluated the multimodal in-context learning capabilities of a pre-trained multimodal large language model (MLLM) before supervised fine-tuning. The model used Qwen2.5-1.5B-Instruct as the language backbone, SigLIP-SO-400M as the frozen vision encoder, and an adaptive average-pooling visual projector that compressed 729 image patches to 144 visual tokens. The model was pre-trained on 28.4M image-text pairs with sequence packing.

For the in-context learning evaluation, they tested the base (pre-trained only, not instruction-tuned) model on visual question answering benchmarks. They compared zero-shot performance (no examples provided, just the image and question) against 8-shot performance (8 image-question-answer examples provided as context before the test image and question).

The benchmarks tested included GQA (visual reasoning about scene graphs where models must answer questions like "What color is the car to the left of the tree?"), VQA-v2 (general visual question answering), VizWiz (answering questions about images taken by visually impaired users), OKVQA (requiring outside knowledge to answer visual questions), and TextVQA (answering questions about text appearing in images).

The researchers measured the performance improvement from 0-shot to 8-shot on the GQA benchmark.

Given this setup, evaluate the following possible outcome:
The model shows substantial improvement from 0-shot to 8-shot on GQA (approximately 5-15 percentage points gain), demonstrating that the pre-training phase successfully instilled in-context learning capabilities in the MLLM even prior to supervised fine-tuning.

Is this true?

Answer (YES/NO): YES